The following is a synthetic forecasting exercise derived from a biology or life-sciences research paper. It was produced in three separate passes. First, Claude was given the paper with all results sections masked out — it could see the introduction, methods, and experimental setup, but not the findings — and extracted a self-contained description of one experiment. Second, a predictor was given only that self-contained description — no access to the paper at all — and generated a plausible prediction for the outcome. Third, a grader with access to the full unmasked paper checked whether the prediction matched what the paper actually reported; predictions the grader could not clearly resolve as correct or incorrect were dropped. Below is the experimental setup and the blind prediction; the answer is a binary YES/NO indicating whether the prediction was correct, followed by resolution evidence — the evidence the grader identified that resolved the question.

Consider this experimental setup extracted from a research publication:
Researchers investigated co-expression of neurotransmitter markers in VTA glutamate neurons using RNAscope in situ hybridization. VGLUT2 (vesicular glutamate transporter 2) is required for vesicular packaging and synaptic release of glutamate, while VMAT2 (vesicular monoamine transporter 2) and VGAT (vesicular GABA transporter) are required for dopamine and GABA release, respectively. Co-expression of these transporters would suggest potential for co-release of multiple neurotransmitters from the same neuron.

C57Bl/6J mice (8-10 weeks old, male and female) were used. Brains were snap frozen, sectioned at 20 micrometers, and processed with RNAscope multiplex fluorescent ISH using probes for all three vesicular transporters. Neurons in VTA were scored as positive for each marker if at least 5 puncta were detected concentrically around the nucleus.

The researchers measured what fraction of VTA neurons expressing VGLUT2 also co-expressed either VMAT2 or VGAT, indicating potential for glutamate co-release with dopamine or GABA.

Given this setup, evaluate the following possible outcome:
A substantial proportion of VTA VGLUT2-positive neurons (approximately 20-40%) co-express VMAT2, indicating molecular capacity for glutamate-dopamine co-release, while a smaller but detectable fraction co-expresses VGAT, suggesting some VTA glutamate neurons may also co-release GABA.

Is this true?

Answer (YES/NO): NO